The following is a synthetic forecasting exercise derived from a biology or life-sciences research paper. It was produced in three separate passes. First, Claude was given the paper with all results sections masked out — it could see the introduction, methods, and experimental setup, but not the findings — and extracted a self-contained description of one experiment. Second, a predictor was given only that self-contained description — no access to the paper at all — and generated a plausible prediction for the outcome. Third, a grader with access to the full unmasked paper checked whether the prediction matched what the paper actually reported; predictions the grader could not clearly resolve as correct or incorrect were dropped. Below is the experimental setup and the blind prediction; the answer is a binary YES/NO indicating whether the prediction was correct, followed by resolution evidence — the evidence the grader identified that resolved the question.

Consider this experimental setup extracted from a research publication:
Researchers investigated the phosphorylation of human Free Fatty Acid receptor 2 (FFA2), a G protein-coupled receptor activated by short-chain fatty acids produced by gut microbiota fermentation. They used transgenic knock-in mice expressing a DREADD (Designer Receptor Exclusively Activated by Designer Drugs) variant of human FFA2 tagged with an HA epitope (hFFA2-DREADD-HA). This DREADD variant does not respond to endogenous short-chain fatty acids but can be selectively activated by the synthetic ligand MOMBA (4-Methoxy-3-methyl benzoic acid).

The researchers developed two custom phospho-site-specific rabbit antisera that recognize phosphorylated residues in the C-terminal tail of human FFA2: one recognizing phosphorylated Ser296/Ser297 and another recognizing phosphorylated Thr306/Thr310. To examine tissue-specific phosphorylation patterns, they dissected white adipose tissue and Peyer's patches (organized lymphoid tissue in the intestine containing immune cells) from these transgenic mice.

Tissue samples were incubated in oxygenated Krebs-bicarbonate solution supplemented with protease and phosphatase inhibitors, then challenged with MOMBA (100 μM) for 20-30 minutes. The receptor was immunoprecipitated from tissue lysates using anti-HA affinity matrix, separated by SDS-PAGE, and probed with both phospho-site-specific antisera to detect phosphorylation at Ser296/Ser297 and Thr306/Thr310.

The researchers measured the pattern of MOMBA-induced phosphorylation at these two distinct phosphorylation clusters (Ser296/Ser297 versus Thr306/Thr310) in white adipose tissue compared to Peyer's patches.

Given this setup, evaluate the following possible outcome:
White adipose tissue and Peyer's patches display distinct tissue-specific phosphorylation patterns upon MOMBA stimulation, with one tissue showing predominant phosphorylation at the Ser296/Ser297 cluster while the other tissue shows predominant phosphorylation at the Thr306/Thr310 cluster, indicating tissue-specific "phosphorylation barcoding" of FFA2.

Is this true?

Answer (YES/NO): NO